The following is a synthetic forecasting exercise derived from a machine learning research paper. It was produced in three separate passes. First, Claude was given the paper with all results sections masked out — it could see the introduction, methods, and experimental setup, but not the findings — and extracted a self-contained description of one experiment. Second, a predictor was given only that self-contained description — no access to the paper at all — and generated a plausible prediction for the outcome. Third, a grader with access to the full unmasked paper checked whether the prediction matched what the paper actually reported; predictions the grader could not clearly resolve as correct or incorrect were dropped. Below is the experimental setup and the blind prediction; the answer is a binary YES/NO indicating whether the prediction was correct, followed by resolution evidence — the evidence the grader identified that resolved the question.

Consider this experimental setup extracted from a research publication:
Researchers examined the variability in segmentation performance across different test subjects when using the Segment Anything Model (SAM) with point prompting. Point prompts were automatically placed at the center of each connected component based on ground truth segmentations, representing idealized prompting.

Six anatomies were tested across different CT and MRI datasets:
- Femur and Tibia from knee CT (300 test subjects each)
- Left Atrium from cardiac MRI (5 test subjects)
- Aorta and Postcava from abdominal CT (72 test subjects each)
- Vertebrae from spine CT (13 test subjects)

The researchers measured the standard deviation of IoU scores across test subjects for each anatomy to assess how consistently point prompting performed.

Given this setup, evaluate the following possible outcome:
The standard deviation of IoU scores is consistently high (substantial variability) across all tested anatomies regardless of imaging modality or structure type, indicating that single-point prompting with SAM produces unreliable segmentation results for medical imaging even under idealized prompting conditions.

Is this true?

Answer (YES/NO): YES